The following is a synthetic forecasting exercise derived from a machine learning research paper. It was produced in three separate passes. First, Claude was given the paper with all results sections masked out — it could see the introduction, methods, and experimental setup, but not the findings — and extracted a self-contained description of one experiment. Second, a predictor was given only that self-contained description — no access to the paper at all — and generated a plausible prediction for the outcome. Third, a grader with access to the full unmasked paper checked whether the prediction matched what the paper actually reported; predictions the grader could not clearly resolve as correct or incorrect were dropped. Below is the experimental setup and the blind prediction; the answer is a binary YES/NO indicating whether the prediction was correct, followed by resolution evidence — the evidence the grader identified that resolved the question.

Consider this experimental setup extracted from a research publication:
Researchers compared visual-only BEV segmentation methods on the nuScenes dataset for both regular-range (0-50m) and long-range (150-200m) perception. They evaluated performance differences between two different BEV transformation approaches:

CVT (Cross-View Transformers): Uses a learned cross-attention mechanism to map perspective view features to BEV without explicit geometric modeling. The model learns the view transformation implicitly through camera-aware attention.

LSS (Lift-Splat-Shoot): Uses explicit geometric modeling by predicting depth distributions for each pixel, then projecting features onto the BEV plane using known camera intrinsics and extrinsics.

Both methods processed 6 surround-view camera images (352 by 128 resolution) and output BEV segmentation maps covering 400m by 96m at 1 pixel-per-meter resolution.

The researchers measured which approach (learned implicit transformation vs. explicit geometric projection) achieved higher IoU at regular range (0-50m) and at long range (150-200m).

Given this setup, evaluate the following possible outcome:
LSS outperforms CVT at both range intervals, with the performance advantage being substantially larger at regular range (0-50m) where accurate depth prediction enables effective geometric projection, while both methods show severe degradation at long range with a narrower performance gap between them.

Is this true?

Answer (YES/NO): NO